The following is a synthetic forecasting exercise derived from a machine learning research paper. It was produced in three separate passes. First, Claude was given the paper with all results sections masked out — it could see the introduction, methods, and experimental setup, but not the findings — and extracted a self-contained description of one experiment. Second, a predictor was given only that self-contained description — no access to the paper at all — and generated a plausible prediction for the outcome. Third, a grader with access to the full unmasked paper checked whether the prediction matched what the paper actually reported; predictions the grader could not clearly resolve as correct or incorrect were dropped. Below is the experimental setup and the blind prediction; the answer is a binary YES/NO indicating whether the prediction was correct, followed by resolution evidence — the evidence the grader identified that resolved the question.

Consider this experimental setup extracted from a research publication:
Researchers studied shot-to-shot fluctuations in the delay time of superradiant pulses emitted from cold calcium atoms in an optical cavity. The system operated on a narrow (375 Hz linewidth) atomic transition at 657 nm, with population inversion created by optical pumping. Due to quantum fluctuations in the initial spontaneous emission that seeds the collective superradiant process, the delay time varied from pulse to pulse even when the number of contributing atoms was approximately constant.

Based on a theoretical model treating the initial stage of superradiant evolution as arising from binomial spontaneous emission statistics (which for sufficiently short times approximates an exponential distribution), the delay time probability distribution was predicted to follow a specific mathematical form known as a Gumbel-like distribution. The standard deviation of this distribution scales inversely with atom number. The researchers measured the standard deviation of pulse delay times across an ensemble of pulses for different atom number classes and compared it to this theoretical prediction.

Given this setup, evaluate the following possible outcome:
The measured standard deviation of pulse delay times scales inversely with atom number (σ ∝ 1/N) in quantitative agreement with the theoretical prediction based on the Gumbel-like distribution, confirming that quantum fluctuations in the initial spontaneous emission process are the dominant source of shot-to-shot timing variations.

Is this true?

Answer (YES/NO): YES